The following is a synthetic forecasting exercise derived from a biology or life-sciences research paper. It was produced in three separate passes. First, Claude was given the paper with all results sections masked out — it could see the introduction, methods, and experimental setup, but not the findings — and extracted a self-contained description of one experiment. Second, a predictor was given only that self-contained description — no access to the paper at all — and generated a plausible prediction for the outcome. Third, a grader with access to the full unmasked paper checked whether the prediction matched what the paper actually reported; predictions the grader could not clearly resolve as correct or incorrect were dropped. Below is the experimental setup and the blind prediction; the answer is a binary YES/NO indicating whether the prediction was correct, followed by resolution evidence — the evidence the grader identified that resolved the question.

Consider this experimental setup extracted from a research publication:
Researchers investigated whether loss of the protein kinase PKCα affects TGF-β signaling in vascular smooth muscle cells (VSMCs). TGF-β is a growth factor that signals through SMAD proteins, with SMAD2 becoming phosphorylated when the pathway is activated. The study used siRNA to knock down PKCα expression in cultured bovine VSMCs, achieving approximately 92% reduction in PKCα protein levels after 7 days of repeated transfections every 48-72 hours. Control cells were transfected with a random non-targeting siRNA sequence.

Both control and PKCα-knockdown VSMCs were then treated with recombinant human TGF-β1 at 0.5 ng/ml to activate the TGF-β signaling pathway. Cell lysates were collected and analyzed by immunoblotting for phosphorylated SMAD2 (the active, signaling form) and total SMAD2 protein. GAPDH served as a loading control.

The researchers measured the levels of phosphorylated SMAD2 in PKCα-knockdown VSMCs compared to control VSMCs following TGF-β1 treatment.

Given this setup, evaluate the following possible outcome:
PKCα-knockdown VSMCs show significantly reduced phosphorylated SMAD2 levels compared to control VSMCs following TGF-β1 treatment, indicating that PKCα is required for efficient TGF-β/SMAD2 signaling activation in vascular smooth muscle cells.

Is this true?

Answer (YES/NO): NO